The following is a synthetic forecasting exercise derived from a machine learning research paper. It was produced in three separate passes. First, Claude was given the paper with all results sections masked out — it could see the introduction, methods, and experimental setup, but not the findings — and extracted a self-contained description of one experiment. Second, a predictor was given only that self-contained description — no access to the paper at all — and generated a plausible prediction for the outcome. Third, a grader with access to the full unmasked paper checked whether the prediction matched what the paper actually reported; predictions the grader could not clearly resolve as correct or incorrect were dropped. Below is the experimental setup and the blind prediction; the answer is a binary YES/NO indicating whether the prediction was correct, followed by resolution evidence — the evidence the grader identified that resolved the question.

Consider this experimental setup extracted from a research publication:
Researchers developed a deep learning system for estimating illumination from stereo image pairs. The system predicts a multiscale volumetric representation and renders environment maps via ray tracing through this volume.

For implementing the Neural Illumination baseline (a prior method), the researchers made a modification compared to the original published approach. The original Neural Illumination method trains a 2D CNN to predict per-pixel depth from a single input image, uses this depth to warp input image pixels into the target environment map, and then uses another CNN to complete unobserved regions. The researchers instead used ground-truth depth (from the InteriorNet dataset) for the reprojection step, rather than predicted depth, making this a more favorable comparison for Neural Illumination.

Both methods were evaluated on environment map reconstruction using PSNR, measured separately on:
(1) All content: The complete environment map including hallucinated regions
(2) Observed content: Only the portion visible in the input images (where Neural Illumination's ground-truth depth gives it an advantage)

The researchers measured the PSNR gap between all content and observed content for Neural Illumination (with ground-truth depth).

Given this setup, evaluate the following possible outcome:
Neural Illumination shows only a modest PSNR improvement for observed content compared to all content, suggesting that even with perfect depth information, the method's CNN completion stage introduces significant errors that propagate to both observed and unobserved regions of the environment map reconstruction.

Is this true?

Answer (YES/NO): NO